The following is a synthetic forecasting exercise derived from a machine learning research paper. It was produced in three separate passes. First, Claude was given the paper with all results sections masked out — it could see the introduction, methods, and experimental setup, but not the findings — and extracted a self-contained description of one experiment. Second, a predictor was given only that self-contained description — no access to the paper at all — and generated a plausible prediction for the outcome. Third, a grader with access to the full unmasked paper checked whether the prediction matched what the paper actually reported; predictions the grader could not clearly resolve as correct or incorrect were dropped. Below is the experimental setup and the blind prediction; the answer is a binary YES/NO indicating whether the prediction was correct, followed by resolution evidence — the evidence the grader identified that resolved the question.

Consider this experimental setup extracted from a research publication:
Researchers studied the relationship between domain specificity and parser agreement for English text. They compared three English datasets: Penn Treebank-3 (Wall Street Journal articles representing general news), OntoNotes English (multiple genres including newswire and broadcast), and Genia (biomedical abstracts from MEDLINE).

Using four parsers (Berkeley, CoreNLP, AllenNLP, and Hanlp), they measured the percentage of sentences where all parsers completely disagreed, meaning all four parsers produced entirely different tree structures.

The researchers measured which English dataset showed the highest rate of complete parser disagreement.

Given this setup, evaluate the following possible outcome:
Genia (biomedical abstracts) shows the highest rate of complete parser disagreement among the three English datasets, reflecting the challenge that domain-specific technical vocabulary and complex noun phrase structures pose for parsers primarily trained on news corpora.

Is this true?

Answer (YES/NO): YES